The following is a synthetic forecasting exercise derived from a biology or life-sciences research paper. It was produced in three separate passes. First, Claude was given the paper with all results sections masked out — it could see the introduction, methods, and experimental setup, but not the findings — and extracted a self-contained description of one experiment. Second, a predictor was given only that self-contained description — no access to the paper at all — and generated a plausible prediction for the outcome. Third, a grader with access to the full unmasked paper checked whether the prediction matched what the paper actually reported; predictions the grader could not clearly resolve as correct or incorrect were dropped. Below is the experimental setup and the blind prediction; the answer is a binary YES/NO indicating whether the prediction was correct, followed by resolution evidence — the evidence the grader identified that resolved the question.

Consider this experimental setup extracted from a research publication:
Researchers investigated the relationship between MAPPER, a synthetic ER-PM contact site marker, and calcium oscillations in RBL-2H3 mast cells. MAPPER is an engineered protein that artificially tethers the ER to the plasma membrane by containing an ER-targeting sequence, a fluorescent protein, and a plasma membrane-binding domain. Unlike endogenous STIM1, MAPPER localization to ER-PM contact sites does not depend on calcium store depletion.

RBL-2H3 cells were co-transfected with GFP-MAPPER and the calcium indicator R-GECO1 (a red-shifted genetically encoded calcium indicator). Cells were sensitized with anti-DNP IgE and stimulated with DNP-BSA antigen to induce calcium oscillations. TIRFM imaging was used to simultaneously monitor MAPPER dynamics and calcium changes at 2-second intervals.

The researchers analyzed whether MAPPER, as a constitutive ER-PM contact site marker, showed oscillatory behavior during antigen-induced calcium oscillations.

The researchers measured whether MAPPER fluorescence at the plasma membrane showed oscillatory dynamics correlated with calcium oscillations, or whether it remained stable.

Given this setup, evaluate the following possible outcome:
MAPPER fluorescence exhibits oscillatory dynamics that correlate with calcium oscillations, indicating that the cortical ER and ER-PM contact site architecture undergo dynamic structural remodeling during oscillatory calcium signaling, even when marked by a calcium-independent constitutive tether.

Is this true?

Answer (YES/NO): NO